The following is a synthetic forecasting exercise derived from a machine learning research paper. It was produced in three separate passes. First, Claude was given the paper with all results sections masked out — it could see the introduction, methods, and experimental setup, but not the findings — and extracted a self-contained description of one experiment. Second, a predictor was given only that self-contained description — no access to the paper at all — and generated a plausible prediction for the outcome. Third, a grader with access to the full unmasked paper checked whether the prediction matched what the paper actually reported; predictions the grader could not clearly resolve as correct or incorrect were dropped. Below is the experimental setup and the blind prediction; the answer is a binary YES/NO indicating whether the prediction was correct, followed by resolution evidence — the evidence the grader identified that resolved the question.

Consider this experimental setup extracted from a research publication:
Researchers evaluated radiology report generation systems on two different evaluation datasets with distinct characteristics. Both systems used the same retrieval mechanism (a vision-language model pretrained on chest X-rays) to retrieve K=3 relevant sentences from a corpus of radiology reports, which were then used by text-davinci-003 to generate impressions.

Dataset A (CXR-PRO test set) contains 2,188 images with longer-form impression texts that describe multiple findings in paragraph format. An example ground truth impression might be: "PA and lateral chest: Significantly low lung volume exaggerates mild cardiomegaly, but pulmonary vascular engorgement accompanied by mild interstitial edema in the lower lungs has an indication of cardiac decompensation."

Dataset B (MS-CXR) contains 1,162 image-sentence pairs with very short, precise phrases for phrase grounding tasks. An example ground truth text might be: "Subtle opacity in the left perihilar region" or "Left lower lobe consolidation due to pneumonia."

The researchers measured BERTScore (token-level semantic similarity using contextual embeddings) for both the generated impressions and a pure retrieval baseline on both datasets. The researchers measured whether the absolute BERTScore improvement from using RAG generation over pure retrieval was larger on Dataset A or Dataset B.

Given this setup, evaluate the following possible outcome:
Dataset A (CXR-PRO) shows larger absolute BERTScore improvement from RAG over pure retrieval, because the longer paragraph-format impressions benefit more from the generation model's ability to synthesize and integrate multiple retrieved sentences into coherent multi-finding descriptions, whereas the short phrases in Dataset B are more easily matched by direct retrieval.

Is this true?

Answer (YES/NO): NO